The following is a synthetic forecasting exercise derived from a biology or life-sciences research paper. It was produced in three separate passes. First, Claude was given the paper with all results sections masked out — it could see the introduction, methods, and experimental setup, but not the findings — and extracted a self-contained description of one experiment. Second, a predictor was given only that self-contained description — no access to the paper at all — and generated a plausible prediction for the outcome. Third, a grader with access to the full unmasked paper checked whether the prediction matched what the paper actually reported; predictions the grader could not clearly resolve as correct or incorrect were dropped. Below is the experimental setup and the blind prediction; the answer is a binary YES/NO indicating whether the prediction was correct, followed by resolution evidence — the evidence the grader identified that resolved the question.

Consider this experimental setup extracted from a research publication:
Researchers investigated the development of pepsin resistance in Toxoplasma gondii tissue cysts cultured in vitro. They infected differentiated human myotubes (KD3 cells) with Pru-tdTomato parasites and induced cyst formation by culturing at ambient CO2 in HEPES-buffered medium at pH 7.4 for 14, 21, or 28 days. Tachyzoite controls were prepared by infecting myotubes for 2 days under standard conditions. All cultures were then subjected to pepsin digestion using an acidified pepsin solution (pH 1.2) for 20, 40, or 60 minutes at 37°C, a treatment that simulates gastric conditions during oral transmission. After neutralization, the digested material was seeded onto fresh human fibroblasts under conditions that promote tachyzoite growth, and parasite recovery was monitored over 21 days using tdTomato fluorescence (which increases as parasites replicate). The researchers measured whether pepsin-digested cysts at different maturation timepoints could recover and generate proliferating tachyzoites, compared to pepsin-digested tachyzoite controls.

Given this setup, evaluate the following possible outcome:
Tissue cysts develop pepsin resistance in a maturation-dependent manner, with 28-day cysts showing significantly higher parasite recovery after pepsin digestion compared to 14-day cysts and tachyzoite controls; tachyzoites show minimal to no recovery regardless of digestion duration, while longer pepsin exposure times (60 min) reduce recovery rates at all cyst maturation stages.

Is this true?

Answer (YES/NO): YES